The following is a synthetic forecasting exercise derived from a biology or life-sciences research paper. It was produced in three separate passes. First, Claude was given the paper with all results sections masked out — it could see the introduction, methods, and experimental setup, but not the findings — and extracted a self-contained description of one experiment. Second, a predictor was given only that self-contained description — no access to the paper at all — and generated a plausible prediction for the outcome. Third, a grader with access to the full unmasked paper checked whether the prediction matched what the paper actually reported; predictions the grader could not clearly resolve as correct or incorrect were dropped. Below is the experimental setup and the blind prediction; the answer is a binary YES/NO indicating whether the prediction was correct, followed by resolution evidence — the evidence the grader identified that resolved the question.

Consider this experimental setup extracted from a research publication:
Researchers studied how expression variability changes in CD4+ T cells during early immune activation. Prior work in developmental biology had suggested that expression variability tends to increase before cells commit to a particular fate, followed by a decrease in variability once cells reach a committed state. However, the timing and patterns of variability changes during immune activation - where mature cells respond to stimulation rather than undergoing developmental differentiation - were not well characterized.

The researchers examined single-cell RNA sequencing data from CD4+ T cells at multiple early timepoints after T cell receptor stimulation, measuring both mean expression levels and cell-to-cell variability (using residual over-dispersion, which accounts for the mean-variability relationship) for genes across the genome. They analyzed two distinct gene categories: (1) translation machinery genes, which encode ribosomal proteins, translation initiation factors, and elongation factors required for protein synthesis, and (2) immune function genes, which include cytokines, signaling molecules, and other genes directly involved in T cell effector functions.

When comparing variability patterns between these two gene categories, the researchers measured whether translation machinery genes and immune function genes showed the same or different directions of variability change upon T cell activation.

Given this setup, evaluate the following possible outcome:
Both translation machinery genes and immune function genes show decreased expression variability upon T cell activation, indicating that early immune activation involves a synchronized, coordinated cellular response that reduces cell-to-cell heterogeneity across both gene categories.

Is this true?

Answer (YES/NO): NO